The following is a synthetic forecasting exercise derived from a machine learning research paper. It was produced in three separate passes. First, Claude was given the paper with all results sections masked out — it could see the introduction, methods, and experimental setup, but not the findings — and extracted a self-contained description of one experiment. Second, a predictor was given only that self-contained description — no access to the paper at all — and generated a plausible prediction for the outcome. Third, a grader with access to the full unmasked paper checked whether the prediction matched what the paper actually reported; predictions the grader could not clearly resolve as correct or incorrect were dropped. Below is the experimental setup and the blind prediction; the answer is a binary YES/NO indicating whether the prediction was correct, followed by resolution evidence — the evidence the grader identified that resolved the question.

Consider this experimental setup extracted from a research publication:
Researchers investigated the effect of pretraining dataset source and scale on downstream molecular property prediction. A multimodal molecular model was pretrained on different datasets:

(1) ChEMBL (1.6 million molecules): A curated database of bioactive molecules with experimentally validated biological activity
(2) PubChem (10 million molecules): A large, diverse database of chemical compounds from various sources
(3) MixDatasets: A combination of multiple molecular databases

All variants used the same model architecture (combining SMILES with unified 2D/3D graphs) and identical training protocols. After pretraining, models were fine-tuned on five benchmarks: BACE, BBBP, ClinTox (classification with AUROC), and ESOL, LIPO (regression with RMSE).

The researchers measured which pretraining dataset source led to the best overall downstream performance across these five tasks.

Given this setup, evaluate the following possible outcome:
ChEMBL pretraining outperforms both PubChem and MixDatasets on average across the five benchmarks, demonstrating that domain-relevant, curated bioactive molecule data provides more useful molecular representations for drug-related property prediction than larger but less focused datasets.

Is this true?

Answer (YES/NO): YES